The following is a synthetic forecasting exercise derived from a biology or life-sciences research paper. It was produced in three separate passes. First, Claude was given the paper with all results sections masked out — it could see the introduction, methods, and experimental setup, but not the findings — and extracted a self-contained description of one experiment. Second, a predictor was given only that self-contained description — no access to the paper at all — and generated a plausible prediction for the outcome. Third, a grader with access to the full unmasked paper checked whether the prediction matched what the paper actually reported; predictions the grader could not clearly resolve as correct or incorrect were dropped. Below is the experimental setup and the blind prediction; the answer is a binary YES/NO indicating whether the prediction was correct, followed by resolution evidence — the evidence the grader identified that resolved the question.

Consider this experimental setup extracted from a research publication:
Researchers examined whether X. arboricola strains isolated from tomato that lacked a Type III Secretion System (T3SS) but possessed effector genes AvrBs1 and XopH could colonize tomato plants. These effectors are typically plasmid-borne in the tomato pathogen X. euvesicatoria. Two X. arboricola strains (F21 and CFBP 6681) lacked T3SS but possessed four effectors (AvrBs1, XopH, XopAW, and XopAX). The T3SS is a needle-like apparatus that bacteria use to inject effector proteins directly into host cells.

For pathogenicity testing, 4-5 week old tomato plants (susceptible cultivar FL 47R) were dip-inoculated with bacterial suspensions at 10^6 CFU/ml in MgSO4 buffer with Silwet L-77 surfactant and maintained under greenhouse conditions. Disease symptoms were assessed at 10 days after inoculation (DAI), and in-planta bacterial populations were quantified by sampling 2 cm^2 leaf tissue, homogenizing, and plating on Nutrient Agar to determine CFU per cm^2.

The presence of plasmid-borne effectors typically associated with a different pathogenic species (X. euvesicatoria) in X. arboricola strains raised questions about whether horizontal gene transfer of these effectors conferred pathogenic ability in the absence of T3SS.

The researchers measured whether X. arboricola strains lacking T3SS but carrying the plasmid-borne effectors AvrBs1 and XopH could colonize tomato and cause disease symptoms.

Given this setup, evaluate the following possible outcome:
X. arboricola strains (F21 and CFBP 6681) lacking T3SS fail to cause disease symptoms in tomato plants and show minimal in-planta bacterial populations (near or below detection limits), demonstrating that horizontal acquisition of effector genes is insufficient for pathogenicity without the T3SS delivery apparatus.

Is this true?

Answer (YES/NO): YES